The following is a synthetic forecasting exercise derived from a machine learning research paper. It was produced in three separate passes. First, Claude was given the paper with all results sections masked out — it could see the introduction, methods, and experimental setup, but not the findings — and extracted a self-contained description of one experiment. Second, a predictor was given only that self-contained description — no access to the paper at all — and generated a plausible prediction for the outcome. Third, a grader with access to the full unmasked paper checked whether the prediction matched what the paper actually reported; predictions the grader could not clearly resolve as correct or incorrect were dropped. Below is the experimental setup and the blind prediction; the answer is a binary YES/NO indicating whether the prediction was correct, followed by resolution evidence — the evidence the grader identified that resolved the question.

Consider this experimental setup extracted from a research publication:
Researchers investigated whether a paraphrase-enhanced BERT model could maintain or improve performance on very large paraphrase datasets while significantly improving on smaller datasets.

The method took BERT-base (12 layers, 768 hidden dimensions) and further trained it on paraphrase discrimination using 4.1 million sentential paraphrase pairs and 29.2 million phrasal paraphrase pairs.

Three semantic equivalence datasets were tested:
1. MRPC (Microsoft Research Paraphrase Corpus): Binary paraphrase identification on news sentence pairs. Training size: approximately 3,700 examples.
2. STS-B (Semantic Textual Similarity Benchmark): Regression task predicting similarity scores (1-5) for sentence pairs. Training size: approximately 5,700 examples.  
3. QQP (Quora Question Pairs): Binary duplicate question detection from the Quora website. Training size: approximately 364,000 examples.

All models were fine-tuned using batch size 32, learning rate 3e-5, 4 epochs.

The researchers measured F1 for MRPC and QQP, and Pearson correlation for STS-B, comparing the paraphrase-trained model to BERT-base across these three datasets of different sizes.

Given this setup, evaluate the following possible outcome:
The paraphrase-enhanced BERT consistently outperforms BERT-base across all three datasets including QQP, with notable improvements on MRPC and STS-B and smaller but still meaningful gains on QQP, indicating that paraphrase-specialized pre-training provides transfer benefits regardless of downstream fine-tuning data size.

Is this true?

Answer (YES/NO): NO